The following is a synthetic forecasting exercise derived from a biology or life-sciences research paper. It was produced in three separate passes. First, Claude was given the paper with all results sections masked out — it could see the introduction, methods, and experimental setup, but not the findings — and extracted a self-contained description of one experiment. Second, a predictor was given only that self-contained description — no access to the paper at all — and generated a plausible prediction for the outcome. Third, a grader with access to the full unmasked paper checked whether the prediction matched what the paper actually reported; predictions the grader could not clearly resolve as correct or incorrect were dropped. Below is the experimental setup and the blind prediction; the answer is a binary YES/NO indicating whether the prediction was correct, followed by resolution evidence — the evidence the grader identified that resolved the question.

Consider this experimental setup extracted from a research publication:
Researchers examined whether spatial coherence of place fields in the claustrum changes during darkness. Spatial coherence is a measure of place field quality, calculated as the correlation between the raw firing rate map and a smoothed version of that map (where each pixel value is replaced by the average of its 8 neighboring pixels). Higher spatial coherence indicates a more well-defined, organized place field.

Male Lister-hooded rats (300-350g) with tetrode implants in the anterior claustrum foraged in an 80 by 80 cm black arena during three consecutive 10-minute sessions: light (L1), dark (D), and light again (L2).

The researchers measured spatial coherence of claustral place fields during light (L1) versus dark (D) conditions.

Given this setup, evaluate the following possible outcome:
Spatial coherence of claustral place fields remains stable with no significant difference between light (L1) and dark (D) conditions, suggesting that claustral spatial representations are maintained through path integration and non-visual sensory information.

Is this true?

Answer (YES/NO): NO